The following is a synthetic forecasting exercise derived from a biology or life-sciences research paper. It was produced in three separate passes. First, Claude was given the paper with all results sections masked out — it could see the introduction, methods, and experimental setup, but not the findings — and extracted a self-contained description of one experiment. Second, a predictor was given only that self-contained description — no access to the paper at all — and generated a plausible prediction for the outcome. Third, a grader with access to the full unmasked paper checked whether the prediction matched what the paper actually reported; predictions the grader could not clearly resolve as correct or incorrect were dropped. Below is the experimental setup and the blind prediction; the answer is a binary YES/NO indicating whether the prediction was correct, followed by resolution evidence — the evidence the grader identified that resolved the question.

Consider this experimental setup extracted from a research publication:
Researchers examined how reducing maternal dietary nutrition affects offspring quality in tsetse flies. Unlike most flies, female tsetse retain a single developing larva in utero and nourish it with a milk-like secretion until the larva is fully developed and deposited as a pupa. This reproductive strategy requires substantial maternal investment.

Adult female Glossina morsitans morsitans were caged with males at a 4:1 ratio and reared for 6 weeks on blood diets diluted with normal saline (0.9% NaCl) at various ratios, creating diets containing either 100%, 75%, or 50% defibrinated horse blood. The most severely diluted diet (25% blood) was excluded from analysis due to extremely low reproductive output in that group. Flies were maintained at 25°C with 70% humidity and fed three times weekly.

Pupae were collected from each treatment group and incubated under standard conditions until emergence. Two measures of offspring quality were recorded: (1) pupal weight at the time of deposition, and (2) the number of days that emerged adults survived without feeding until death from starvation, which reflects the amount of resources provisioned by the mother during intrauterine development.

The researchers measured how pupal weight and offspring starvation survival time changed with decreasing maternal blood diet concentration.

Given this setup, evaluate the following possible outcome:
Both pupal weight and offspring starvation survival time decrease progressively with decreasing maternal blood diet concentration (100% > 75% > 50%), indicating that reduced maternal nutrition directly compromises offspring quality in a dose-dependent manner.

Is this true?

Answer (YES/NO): YES